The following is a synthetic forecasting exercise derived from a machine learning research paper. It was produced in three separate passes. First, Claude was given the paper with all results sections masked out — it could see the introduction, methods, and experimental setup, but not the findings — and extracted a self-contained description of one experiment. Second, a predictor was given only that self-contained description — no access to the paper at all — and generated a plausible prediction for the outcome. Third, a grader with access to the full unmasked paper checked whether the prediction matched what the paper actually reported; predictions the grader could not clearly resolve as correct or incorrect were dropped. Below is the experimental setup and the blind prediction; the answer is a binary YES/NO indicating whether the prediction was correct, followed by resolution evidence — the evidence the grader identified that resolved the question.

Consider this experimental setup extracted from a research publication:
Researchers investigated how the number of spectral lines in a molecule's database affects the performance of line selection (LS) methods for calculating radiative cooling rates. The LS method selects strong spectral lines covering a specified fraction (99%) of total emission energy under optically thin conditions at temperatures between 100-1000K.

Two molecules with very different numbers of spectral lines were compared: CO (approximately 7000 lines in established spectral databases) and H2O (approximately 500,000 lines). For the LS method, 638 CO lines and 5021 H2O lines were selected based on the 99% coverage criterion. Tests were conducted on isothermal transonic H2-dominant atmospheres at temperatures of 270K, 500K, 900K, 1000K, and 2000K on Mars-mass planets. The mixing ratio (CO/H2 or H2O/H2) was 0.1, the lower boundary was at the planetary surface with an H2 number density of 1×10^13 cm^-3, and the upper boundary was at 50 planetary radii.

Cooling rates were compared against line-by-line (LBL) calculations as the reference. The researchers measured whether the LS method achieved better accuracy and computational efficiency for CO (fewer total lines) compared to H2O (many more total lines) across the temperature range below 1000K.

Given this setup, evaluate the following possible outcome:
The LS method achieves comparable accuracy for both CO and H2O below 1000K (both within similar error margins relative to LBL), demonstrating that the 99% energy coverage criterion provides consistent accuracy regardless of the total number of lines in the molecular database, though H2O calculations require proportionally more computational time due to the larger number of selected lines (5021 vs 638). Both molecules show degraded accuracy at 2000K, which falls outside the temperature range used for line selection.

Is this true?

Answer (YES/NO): NO